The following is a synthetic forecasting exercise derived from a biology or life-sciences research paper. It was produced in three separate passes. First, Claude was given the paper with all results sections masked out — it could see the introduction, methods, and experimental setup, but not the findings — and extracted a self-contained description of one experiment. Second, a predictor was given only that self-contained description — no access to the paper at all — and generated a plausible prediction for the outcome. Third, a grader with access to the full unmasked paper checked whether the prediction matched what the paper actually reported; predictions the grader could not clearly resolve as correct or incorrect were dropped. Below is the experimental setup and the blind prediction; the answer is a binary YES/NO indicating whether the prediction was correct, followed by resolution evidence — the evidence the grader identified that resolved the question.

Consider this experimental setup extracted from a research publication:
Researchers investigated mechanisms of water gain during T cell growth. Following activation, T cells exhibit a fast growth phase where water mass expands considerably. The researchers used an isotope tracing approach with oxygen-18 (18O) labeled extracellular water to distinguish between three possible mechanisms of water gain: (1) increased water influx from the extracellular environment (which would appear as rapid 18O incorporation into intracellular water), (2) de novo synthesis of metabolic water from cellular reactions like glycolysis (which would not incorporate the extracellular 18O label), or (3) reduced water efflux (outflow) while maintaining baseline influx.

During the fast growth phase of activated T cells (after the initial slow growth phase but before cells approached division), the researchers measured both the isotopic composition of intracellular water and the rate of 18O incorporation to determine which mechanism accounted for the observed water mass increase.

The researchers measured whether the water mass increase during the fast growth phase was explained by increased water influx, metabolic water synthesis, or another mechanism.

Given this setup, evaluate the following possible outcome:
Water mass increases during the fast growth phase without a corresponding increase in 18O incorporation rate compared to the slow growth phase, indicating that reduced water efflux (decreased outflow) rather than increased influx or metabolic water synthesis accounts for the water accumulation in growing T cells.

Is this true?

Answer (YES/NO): YES